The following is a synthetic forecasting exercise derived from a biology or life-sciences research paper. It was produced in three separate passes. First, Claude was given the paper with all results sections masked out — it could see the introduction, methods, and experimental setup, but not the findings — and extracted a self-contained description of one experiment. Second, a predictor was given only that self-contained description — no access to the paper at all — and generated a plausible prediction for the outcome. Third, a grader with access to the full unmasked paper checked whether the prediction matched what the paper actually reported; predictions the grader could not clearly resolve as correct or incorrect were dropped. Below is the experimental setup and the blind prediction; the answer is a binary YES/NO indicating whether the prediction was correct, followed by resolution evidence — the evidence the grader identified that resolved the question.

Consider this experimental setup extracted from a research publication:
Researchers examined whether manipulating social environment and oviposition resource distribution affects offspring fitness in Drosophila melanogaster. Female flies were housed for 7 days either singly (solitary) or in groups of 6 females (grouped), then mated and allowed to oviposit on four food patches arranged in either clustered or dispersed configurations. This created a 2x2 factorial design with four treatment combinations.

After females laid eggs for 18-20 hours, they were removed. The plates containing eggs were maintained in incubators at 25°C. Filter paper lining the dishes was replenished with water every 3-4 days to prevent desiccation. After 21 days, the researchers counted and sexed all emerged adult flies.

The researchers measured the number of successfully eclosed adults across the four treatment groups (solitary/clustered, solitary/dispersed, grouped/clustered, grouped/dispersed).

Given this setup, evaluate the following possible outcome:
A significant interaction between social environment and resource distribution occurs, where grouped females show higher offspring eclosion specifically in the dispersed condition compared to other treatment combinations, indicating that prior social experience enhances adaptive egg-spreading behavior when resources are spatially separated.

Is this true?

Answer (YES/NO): NO